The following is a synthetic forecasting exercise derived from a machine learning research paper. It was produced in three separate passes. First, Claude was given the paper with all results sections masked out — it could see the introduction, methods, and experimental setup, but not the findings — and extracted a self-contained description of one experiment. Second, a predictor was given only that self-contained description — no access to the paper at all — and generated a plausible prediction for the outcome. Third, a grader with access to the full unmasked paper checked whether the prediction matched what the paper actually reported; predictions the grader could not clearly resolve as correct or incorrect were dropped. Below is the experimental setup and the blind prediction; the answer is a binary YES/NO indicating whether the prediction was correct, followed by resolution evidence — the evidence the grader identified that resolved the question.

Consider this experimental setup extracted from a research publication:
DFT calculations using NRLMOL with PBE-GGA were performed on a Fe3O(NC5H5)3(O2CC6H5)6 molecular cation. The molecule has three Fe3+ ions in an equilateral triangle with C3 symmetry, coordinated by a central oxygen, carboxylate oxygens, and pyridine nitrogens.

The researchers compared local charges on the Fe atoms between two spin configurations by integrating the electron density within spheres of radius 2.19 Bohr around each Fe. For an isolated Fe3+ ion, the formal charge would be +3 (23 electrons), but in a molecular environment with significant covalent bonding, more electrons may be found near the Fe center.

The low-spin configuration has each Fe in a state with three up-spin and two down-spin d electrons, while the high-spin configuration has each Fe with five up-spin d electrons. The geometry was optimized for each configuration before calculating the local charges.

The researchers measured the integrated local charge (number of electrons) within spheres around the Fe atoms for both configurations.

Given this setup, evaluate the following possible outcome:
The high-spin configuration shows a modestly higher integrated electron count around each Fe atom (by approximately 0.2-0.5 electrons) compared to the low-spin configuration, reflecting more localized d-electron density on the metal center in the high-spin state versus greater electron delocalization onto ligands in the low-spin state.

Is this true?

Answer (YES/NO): NO